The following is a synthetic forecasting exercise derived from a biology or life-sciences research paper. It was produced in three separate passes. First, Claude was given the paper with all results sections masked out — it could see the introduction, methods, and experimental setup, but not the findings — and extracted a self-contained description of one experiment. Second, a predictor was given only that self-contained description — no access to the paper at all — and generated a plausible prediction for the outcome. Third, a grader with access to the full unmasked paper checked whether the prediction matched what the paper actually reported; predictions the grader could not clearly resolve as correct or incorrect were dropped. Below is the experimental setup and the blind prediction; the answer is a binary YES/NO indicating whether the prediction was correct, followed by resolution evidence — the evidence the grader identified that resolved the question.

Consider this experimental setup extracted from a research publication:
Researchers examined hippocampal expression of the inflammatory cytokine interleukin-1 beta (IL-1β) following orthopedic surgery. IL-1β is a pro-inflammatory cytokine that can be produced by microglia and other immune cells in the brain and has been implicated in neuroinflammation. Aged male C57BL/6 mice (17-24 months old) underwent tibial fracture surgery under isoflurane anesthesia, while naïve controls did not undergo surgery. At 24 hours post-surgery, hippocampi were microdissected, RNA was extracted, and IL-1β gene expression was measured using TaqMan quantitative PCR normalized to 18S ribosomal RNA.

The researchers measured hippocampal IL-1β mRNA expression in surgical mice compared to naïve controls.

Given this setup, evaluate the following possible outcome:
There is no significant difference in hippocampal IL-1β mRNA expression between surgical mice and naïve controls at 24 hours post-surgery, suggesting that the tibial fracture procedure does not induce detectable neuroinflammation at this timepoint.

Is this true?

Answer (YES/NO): NO